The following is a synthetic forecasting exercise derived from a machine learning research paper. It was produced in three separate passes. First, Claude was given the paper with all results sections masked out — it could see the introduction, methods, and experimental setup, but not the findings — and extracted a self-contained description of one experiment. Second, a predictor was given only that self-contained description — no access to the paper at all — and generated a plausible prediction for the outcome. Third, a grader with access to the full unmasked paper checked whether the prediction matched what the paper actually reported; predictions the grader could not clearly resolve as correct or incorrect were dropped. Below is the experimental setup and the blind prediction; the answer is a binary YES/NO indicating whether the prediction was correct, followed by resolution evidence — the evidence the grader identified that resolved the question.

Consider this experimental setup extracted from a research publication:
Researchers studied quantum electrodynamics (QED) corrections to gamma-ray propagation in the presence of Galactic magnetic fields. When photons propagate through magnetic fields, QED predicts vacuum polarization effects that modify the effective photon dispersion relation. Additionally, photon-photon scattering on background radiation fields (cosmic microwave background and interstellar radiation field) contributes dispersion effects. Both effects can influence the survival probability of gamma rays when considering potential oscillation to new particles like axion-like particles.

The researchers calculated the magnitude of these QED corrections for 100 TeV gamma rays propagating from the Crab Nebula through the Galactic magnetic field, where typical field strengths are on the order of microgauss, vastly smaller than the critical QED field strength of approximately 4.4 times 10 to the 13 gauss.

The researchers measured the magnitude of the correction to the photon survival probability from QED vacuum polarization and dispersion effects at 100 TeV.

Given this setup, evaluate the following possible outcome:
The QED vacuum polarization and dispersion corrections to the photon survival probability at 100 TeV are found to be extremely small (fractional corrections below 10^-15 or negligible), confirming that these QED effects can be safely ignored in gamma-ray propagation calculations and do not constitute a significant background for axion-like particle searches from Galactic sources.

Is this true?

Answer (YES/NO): NO